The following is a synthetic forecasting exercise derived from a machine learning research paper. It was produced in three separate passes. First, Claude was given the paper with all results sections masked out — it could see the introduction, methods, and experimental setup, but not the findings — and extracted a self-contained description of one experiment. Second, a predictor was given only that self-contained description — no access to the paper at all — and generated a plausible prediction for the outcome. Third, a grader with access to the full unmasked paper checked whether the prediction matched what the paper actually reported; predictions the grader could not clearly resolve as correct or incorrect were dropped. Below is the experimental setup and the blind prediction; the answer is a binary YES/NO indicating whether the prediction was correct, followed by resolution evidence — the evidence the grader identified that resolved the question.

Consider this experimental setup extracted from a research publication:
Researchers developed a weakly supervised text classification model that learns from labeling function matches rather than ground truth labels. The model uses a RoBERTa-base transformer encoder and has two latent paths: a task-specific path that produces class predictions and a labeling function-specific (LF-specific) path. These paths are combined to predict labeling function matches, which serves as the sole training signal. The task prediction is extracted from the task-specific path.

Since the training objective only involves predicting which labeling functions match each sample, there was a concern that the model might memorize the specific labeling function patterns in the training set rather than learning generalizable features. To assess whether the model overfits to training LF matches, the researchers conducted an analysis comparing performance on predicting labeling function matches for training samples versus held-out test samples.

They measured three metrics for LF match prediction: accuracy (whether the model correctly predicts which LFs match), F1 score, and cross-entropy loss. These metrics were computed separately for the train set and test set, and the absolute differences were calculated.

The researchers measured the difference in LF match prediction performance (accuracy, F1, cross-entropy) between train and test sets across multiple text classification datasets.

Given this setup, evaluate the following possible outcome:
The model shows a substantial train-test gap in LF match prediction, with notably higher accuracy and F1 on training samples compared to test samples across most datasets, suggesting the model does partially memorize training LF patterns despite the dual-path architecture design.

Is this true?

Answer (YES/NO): NO